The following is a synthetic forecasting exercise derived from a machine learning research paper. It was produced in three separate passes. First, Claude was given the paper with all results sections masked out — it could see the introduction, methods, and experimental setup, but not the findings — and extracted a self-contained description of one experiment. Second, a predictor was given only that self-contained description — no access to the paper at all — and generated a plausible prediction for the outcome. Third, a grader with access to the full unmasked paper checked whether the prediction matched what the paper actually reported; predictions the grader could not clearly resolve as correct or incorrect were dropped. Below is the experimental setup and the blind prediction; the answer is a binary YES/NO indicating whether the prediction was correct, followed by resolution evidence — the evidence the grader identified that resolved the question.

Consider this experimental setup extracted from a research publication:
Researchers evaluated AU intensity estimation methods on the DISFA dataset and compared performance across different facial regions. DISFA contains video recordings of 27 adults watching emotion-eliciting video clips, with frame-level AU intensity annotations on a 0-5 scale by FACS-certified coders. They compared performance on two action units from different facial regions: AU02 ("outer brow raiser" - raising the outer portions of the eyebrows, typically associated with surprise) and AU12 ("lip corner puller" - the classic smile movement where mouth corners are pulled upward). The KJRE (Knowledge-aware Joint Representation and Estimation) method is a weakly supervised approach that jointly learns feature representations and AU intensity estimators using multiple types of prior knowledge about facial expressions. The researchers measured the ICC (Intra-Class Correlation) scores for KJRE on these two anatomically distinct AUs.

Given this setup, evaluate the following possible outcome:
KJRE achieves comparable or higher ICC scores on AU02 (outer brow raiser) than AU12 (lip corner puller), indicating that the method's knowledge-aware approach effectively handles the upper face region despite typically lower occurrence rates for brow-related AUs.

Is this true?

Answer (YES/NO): NO